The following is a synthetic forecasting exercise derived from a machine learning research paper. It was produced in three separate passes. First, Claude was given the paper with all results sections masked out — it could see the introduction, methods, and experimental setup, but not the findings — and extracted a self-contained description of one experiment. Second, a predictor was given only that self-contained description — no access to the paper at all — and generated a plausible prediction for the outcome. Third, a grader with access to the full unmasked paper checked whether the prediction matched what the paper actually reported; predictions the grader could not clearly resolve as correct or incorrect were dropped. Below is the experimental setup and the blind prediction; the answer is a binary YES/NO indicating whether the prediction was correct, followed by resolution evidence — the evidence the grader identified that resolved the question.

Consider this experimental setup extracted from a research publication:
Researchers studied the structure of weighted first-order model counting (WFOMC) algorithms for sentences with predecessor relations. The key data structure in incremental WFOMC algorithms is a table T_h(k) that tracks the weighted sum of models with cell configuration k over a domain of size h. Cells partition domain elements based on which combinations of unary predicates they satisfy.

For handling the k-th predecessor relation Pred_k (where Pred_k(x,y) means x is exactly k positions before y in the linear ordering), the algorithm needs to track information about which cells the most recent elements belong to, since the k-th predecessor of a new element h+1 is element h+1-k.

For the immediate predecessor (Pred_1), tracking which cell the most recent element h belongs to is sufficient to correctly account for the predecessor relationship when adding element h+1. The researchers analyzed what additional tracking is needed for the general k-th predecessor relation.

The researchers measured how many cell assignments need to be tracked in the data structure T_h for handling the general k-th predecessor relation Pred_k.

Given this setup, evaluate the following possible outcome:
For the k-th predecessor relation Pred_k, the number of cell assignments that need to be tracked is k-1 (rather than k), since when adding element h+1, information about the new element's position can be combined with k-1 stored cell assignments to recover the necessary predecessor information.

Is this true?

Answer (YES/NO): NO